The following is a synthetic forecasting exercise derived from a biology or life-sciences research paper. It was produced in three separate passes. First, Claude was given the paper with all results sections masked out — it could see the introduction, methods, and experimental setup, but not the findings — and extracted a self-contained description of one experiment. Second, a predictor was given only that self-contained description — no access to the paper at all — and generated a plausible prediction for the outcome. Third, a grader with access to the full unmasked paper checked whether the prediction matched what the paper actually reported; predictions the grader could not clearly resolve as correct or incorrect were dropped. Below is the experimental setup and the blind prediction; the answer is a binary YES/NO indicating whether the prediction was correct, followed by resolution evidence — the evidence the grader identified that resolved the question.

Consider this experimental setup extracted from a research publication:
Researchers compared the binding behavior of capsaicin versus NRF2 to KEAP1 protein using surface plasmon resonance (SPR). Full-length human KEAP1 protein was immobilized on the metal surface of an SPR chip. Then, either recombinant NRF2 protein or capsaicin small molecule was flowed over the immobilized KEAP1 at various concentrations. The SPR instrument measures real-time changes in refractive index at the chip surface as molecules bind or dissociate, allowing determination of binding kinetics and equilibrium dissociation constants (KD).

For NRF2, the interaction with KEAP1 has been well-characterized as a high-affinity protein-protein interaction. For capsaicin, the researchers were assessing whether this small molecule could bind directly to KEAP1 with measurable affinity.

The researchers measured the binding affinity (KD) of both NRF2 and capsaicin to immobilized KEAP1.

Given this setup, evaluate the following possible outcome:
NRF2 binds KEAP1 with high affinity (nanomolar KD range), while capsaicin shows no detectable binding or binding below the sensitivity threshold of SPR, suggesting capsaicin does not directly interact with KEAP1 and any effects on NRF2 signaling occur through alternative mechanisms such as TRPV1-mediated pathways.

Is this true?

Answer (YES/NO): NO